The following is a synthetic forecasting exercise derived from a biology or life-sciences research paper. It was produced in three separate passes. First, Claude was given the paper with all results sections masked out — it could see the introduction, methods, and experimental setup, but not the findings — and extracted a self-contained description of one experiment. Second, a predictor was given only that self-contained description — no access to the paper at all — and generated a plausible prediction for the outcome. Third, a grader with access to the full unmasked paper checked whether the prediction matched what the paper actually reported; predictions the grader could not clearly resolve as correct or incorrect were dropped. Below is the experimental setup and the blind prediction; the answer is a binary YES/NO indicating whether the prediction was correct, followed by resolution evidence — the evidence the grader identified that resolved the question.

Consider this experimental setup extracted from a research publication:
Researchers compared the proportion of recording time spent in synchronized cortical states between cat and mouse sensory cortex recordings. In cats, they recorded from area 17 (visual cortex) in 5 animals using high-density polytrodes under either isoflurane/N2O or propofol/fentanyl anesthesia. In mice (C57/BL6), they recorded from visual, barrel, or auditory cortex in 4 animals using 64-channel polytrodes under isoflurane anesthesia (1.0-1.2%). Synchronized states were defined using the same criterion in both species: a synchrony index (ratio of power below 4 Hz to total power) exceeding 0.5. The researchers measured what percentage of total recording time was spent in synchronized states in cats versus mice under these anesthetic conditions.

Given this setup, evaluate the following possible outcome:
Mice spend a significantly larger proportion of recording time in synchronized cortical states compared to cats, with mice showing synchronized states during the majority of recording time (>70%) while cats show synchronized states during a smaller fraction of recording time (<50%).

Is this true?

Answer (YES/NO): YES